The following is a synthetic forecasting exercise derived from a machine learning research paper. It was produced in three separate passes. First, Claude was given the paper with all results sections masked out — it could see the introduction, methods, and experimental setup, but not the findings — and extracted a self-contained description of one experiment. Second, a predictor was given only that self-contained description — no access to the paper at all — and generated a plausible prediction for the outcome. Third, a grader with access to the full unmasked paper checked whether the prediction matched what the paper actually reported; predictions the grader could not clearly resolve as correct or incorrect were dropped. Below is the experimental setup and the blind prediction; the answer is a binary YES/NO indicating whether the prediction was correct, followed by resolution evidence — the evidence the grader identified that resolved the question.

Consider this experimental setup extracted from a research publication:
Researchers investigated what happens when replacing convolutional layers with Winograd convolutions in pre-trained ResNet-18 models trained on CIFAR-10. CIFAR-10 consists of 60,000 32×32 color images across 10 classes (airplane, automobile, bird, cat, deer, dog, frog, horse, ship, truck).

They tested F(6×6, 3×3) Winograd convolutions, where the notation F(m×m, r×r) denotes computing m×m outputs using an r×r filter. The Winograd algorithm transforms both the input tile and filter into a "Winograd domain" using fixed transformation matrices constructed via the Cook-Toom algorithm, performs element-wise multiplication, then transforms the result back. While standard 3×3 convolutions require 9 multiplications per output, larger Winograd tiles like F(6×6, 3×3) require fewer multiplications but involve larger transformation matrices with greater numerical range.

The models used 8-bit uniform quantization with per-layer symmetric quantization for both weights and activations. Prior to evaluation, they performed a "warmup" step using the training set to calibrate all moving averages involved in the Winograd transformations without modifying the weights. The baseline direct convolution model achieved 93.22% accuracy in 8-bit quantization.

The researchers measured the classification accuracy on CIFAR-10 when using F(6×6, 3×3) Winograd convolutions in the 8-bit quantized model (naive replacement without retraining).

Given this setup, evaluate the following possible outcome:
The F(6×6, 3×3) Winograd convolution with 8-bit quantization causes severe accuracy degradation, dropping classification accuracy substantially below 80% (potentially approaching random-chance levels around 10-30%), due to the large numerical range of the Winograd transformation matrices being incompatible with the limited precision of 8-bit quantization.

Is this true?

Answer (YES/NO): YES